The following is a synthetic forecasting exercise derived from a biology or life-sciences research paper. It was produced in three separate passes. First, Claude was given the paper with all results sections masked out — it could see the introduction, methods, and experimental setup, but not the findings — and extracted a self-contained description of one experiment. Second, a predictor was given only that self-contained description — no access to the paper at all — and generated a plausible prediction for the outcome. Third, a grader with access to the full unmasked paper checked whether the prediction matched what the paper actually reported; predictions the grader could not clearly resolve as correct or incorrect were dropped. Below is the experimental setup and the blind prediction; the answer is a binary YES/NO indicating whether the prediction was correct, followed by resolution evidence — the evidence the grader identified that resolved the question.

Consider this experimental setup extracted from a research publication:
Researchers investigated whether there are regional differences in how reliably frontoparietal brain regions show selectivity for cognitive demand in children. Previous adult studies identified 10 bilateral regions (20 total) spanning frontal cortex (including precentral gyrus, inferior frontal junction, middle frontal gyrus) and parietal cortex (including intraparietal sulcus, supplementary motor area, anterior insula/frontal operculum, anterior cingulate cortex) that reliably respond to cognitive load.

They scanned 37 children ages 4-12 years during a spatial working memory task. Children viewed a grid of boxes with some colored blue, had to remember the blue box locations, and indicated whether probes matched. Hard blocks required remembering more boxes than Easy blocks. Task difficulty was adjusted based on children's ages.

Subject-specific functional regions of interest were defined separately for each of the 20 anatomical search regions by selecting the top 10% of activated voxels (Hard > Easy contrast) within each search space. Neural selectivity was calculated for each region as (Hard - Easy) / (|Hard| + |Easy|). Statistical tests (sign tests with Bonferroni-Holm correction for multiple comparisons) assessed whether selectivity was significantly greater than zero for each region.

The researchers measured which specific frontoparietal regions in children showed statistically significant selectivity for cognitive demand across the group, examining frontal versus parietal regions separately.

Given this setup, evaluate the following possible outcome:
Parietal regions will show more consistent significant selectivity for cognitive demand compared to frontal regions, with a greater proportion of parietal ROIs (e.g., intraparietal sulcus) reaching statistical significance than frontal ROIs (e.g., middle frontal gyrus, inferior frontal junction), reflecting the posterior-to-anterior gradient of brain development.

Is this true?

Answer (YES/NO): YES